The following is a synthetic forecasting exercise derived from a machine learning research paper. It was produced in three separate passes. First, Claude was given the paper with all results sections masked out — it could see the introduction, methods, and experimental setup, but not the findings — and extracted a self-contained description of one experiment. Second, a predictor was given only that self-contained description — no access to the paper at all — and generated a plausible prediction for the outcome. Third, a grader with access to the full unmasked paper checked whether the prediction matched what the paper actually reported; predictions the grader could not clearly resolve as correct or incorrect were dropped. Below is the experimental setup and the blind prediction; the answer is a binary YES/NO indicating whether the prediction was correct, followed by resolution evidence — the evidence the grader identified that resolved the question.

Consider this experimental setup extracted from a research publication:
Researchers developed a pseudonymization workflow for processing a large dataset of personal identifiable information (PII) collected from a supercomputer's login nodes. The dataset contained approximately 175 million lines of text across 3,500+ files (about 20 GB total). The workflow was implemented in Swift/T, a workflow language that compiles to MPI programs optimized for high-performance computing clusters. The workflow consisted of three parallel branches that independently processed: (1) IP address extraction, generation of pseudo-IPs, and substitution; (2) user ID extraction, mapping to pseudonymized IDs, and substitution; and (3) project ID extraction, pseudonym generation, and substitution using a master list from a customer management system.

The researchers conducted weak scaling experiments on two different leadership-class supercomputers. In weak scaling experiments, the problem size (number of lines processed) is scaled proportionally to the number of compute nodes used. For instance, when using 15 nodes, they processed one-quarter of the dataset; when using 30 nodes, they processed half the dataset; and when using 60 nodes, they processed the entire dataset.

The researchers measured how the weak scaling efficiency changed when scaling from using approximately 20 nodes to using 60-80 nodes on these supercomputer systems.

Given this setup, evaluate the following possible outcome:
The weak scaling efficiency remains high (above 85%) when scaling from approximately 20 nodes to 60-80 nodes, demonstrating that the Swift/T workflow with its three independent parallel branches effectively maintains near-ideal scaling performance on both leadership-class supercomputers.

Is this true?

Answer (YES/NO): NO